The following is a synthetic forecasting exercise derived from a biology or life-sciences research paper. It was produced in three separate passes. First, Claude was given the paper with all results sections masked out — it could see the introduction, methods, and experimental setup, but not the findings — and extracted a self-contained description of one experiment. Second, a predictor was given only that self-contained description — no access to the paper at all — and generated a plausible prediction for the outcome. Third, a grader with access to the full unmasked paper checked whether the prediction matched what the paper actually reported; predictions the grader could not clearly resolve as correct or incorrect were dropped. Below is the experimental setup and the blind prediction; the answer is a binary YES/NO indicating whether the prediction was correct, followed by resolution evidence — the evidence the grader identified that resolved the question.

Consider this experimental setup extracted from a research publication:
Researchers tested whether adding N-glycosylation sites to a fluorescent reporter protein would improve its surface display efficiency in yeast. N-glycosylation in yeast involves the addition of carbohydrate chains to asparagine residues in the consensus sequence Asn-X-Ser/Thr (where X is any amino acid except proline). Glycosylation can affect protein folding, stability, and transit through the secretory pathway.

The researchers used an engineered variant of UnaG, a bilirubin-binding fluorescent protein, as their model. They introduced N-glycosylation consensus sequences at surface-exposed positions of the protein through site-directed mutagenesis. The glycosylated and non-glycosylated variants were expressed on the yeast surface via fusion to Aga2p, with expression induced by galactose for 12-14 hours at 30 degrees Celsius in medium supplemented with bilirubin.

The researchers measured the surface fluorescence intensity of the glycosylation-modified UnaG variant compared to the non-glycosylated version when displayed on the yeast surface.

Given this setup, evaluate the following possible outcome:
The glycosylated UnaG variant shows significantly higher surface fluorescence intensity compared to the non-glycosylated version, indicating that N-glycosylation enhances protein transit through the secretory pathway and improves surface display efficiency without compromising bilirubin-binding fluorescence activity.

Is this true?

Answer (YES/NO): YES